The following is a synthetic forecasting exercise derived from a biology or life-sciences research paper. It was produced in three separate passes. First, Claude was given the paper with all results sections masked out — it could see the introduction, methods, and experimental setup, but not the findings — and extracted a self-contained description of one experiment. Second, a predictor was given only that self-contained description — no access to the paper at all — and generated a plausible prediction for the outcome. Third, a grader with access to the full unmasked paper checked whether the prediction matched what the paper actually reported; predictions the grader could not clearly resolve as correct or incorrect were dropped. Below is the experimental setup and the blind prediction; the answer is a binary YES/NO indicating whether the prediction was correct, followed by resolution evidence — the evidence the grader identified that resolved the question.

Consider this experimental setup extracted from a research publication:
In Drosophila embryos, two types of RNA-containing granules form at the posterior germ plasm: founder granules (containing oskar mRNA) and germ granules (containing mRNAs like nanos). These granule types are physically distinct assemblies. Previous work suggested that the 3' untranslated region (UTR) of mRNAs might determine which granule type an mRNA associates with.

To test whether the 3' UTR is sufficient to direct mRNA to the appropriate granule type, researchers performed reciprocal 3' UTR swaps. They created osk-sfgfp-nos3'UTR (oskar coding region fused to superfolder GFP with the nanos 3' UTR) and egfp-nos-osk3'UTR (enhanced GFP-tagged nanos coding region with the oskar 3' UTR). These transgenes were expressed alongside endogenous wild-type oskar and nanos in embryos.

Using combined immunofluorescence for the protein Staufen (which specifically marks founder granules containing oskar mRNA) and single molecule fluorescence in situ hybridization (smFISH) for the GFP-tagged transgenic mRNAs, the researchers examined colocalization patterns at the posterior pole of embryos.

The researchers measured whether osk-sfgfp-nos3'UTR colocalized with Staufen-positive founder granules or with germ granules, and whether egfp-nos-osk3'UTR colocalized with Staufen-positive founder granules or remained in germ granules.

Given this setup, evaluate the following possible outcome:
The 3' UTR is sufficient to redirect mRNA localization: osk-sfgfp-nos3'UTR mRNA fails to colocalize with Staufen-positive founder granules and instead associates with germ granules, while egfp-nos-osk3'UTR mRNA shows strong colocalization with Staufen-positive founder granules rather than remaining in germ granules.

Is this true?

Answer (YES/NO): YES